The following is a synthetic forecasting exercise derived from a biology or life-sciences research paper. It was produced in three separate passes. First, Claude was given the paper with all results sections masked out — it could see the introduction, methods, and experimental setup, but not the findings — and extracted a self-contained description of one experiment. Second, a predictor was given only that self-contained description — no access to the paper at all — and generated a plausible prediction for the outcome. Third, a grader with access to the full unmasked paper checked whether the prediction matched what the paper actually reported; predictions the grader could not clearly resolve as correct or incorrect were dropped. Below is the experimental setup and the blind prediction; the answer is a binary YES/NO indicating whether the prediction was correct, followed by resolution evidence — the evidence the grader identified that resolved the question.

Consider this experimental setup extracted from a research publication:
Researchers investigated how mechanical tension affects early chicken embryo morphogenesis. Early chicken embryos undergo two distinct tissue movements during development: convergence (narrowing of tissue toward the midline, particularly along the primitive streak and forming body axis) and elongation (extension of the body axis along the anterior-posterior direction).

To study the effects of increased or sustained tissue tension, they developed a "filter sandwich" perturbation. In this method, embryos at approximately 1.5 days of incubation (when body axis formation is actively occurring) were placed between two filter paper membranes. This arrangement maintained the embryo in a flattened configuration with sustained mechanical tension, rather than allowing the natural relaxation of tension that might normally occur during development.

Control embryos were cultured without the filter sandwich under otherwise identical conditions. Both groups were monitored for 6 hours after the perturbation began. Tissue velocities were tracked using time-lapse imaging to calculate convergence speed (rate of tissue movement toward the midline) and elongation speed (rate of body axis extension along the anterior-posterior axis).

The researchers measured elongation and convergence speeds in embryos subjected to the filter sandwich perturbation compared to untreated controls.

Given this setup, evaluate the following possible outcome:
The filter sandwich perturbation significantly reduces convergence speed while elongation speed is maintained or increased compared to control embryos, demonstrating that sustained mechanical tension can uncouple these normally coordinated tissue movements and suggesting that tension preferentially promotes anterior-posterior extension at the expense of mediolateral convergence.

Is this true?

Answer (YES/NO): NO